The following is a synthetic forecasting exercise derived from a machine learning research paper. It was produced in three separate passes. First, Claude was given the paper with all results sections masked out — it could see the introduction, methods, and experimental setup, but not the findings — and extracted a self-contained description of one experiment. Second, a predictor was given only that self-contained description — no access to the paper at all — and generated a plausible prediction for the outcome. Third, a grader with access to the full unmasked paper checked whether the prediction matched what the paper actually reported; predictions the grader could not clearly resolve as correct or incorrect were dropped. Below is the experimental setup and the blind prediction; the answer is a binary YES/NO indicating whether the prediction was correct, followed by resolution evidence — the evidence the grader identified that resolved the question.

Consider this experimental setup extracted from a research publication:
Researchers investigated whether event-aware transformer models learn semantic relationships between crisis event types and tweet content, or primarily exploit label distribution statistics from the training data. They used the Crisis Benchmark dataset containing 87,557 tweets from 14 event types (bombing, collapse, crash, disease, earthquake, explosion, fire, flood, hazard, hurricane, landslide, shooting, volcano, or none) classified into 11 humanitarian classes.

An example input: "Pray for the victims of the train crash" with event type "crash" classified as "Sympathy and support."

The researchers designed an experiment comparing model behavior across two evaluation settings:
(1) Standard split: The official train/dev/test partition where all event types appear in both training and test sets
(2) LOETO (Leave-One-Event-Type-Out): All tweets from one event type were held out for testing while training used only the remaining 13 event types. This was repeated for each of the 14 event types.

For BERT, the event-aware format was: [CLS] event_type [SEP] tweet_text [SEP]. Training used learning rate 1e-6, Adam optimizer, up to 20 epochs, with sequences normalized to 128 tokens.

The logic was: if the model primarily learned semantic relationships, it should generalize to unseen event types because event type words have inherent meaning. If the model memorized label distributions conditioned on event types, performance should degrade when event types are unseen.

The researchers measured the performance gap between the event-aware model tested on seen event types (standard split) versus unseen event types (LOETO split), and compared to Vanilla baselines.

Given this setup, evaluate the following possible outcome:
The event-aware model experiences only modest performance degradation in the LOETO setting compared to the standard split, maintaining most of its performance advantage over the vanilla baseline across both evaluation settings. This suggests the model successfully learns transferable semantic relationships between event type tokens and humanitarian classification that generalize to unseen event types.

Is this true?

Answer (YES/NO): NO